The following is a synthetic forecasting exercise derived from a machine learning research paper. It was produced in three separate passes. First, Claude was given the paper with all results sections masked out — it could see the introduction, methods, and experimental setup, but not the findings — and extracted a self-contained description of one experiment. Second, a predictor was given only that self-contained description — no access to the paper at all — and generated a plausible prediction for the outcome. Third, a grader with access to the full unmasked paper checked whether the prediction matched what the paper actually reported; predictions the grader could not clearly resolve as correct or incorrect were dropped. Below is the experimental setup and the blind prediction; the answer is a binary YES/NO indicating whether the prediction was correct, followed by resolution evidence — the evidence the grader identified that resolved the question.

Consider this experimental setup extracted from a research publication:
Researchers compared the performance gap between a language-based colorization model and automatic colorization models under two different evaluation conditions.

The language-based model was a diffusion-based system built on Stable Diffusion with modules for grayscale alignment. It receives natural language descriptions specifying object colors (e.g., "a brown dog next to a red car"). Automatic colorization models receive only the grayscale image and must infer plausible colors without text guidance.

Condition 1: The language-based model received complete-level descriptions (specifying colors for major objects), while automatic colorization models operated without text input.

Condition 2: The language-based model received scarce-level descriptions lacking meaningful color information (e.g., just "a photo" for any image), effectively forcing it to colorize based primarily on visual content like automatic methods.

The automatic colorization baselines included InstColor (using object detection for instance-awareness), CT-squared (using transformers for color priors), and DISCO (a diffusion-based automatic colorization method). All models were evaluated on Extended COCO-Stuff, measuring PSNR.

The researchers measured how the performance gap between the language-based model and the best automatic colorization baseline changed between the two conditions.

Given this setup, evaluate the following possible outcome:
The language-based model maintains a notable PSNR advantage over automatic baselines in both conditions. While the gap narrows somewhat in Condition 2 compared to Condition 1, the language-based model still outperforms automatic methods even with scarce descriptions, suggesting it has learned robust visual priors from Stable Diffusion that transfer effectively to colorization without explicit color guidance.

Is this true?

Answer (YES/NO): YES